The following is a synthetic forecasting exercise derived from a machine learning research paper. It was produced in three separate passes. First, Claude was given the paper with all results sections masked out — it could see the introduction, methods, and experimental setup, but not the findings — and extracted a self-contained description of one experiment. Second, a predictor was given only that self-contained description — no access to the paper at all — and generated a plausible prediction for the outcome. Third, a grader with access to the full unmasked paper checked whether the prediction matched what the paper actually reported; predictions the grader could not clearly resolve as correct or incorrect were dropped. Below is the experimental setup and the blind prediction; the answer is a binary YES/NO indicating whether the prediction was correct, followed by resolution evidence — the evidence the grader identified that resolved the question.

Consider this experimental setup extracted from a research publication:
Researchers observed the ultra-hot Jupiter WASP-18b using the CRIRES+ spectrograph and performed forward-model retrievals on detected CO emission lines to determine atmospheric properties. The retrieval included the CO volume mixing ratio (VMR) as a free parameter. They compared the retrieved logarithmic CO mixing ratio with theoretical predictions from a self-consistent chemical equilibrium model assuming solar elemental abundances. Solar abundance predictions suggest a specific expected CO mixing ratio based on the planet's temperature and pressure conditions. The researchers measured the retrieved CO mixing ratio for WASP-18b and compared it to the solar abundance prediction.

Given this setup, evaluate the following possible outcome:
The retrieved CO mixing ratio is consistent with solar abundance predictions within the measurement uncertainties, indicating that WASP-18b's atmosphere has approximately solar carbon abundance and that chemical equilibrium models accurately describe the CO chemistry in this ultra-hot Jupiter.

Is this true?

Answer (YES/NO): NO